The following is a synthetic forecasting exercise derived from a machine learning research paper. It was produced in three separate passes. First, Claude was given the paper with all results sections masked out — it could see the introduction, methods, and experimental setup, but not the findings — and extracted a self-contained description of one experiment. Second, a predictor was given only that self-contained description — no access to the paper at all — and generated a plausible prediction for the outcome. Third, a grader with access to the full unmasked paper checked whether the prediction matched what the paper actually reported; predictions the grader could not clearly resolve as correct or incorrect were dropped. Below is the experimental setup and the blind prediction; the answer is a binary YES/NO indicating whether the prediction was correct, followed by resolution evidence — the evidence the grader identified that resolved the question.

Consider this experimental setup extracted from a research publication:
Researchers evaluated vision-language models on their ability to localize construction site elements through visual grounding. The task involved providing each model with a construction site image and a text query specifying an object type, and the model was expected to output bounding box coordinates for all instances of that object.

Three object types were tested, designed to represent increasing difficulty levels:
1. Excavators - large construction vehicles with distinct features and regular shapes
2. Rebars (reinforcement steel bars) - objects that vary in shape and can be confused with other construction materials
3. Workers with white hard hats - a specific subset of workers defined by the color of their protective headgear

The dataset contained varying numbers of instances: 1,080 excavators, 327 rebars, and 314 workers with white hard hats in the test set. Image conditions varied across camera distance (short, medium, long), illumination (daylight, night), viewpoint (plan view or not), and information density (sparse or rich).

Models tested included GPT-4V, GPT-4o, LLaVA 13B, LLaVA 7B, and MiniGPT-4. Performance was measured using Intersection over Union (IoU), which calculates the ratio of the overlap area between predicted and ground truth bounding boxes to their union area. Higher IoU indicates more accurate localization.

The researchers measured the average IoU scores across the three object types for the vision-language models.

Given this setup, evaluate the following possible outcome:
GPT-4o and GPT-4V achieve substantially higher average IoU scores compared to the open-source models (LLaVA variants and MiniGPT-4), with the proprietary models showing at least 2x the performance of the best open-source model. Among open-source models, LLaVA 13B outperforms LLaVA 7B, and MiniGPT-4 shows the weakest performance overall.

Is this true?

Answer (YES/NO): NO